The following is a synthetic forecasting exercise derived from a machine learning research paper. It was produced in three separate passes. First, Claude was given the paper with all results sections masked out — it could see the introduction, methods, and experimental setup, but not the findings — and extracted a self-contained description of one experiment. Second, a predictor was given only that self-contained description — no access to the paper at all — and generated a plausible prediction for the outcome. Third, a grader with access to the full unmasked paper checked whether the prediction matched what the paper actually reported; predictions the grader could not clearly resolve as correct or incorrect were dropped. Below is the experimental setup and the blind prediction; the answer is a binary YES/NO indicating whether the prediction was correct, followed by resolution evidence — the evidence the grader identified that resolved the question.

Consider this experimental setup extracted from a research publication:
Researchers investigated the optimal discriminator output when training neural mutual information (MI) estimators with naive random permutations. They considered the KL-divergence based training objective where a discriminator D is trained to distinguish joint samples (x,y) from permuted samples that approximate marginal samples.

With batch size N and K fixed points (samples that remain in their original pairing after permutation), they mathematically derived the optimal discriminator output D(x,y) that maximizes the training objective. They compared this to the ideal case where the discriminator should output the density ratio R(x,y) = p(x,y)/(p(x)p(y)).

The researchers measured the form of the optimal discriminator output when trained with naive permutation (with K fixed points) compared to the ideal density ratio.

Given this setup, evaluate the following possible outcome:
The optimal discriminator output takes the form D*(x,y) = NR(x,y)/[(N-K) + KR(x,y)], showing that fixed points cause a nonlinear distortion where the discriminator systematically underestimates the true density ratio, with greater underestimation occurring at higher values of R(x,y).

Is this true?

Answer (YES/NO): NO